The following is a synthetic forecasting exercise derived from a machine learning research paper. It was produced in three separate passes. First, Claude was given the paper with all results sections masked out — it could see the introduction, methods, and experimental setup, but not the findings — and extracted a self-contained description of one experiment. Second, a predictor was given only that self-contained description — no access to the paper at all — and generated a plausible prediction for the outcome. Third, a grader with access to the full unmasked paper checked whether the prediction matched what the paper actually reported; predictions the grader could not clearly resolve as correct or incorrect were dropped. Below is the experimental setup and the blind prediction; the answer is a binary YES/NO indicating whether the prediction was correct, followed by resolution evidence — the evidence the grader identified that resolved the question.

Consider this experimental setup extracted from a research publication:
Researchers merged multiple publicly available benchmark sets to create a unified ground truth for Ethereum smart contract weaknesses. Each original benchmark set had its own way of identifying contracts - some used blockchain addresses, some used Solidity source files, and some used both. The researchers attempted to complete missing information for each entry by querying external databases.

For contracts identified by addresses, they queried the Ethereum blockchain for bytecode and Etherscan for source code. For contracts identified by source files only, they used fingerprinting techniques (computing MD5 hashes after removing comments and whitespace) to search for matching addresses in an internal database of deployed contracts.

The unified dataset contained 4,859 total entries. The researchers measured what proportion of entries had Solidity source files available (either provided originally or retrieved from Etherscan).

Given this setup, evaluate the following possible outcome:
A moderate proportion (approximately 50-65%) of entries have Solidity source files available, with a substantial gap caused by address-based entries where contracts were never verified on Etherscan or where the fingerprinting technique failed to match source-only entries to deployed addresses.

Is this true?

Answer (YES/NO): NO